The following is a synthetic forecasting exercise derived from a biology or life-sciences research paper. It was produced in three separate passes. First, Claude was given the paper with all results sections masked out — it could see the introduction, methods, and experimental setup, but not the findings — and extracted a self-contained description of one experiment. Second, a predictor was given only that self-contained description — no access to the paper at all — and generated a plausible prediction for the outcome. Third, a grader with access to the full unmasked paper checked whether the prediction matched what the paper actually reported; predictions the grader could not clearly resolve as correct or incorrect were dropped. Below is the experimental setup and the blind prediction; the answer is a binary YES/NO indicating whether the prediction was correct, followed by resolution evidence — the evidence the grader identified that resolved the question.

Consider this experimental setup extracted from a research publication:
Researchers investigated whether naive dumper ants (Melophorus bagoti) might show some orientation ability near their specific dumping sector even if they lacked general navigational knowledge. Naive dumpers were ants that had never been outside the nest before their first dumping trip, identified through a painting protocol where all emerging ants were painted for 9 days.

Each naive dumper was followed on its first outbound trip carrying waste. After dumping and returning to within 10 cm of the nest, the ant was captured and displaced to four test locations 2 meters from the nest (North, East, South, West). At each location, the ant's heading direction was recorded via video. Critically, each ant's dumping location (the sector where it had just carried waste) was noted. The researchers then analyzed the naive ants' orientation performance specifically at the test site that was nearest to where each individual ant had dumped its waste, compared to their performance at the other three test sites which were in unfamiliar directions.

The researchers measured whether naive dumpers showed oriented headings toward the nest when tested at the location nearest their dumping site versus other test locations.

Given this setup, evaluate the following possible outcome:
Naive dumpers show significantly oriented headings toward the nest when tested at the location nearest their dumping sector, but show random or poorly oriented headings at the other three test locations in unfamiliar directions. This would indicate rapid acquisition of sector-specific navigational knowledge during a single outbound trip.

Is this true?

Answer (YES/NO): YES